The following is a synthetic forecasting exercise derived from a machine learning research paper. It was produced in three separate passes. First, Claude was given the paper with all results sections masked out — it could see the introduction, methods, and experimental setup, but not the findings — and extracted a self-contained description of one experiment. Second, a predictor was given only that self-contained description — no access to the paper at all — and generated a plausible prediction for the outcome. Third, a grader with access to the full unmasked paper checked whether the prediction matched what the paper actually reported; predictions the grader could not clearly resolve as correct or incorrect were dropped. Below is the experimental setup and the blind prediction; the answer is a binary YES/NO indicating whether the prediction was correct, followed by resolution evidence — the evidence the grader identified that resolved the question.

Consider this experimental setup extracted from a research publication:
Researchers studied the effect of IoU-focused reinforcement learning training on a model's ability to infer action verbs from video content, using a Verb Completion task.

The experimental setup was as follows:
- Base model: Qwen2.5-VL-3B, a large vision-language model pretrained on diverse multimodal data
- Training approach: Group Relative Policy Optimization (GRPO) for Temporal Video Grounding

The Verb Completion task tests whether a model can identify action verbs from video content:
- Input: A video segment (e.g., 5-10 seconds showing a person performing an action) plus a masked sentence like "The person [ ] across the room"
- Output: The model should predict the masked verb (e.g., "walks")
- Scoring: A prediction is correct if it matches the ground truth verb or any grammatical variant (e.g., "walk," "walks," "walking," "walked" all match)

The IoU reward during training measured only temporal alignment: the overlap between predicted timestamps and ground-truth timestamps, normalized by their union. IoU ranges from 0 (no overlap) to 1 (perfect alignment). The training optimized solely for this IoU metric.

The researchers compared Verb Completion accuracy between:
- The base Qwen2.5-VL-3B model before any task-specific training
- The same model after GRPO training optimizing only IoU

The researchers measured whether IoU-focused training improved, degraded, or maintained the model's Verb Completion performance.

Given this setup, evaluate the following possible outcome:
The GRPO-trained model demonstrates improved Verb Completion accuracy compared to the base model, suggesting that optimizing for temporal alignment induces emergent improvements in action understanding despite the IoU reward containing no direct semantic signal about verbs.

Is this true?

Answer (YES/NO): NO